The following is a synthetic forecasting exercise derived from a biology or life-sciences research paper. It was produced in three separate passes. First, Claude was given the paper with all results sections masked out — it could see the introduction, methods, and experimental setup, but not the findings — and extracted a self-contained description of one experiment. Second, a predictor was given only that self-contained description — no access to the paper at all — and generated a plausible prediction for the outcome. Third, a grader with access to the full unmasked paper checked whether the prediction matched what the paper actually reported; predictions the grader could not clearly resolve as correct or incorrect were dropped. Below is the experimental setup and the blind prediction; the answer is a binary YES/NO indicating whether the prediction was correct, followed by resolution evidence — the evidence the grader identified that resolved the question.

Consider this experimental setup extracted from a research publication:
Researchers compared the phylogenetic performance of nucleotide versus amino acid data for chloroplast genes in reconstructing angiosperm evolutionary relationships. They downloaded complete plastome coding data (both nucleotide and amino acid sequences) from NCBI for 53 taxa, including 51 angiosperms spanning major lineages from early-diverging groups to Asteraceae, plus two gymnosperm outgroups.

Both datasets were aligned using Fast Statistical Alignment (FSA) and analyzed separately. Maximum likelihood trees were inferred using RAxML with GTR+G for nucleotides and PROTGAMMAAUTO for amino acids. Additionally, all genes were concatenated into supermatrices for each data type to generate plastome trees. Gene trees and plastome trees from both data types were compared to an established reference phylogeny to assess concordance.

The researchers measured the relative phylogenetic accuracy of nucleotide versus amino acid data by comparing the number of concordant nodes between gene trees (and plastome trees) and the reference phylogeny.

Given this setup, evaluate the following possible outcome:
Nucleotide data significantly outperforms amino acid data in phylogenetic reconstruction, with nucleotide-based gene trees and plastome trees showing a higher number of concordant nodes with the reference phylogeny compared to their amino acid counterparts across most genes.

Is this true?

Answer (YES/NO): YES